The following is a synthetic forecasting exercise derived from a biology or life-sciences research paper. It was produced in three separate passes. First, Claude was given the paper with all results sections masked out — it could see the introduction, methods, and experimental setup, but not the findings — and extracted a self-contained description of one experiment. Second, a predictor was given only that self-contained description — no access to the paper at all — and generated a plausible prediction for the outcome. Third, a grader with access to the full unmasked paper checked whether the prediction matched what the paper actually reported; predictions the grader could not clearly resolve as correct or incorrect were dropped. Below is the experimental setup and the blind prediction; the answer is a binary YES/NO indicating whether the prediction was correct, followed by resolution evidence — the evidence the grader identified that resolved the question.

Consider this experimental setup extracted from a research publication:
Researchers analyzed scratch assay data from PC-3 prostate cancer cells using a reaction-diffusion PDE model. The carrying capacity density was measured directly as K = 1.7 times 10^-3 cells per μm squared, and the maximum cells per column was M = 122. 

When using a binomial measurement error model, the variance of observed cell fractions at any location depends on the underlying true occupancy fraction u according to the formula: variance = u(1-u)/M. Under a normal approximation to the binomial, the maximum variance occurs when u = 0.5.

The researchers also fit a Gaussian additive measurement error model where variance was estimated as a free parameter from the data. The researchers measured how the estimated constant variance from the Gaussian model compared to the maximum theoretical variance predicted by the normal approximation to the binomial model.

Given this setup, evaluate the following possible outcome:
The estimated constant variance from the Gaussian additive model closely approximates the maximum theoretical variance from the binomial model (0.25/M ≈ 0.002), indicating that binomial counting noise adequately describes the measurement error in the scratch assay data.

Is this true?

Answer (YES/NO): NO